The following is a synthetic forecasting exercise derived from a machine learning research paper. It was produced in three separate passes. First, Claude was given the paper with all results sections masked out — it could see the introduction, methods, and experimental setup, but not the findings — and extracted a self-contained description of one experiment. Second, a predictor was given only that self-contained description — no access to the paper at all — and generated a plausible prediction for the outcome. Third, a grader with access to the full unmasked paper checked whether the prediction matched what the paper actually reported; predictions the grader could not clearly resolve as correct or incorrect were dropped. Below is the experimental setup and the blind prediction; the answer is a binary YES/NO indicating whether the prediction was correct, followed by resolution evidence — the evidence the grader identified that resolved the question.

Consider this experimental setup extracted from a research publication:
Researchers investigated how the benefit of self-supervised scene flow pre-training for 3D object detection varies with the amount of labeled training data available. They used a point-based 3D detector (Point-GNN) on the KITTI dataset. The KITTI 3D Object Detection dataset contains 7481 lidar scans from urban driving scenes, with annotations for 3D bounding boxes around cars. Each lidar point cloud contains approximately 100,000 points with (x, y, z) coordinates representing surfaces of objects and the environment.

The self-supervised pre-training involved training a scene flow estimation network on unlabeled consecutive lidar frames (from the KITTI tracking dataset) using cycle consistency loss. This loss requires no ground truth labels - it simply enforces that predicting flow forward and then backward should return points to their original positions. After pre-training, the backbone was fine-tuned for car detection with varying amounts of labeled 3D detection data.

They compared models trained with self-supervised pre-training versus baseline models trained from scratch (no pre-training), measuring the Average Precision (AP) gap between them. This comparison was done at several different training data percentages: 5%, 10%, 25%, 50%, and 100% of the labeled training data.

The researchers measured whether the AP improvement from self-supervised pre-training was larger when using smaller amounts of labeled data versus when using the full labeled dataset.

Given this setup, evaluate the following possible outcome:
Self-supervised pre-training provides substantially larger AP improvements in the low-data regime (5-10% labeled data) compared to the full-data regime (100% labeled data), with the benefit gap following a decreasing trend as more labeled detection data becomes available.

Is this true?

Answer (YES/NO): NO